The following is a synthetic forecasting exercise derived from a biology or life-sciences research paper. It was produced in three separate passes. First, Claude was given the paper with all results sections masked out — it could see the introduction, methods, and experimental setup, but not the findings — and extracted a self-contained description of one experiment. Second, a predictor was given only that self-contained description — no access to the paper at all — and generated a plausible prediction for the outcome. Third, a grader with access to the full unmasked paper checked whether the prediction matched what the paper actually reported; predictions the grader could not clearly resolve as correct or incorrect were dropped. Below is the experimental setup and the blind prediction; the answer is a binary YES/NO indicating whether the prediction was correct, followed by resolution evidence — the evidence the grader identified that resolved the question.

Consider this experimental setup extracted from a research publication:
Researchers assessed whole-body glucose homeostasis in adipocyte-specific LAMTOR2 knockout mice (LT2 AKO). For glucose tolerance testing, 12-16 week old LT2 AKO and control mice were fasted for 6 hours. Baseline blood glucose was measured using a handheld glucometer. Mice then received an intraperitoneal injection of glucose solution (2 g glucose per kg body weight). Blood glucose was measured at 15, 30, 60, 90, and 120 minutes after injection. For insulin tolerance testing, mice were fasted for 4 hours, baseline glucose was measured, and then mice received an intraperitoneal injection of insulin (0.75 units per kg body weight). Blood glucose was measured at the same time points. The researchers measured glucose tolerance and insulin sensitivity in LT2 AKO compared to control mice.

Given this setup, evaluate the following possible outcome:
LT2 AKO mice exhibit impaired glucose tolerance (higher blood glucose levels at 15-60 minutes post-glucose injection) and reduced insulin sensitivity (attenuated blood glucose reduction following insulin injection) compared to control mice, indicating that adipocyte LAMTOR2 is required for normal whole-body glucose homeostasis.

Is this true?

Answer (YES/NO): NO